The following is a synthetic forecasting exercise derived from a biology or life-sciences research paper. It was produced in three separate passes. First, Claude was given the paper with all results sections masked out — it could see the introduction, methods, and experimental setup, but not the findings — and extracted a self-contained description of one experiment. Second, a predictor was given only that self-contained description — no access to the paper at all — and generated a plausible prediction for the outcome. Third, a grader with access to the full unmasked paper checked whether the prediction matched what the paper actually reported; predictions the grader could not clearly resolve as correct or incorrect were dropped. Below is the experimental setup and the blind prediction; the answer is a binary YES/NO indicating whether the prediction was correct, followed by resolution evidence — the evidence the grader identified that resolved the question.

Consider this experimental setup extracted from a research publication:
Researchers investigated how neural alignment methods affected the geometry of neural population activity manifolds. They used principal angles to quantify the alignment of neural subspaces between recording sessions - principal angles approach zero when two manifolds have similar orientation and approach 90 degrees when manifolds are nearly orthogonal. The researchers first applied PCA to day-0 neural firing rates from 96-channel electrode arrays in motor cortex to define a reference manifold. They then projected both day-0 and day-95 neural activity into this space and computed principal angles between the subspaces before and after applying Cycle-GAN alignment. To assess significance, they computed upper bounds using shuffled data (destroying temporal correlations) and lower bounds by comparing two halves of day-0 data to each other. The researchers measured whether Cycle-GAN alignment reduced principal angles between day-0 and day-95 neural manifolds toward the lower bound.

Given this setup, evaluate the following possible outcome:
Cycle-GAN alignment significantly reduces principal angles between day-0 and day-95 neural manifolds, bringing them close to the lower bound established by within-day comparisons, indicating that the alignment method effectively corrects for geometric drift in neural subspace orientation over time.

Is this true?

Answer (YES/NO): YES